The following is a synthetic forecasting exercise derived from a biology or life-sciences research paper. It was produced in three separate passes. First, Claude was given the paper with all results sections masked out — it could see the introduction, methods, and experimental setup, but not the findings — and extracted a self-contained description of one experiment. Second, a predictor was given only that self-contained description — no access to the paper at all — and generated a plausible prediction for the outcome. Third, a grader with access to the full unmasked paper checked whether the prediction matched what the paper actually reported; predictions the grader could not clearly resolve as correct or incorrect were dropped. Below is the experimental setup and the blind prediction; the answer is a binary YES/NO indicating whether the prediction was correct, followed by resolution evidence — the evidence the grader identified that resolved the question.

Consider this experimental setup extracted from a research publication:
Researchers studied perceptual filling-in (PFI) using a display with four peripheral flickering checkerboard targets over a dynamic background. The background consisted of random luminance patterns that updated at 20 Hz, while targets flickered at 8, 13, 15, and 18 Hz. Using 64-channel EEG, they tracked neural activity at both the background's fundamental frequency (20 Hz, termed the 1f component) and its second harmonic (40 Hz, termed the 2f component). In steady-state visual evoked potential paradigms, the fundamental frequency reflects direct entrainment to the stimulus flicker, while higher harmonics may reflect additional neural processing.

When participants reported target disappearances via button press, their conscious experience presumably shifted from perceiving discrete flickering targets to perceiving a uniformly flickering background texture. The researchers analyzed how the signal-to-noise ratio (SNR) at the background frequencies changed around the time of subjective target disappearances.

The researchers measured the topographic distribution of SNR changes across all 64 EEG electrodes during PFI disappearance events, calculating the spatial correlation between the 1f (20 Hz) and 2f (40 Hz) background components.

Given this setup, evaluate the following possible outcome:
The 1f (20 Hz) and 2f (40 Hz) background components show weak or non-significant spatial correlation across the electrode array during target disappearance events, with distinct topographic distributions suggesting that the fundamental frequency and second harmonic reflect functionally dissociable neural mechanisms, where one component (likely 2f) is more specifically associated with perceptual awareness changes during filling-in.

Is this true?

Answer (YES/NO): NO